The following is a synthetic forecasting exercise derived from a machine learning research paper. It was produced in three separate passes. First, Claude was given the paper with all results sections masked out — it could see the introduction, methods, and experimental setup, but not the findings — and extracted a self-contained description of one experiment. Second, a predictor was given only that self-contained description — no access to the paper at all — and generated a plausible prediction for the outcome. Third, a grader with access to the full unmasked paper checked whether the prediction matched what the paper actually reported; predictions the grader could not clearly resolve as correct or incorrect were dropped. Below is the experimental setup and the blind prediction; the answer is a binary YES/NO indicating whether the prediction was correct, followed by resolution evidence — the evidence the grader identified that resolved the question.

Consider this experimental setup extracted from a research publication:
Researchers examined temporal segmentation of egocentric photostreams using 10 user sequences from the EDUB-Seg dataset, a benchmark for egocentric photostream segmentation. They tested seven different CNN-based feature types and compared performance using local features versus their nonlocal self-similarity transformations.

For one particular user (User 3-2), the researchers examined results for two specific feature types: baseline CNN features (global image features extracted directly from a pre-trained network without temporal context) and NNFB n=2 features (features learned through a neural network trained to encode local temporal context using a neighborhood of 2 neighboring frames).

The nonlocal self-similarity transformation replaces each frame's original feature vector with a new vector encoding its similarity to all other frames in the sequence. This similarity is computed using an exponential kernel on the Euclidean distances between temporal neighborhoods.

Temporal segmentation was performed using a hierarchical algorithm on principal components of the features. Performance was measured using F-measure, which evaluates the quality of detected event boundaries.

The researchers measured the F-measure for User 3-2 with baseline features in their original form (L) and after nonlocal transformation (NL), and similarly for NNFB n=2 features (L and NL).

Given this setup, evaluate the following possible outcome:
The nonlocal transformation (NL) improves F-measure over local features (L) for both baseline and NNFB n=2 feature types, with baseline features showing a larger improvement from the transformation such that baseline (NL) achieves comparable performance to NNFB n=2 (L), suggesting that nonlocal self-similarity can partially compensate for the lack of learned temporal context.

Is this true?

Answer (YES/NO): NO